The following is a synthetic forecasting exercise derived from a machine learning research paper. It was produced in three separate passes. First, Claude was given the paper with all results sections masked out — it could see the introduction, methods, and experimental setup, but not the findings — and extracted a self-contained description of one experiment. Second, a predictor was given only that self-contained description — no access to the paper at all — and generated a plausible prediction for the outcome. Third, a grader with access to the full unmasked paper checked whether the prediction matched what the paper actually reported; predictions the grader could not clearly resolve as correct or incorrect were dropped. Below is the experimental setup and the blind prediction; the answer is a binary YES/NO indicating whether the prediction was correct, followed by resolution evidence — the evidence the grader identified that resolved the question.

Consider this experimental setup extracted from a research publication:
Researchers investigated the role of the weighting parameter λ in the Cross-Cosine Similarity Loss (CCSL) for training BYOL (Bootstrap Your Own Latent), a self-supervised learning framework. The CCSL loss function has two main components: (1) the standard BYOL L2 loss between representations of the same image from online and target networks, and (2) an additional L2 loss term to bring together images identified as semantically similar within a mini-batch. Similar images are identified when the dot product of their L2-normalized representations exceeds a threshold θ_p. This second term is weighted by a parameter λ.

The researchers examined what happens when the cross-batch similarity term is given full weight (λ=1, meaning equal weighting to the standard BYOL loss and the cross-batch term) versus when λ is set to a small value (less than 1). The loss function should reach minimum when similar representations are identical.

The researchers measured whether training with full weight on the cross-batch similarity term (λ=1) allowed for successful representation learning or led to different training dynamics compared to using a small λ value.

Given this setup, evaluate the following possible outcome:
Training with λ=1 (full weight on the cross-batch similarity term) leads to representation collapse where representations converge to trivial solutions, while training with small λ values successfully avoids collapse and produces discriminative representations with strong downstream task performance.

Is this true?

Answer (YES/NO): YES